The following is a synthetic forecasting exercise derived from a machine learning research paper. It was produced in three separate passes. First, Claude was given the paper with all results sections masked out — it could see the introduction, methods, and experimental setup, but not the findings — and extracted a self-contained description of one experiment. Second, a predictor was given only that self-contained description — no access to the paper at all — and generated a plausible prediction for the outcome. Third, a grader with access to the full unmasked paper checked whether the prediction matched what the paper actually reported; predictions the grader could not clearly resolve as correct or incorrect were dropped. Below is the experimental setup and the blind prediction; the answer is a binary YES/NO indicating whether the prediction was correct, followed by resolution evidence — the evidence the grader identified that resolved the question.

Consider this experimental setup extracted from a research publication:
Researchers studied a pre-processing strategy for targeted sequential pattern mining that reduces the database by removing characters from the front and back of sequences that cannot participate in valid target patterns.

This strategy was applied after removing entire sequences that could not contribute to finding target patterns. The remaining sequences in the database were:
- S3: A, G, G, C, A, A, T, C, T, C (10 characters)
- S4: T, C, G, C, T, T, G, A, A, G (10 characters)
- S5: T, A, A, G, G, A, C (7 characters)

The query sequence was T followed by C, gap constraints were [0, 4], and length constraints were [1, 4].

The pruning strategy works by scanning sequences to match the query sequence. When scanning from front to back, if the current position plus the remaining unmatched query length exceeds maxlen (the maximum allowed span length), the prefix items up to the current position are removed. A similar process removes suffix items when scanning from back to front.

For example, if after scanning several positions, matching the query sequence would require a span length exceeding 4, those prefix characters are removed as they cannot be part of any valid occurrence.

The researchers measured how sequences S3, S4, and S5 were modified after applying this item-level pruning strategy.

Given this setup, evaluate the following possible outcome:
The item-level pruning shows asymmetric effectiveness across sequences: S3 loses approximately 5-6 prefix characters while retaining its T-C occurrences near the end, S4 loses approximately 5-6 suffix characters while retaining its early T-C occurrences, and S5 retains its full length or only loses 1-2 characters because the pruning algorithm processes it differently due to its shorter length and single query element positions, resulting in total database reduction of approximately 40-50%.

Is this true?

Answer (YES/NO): NO